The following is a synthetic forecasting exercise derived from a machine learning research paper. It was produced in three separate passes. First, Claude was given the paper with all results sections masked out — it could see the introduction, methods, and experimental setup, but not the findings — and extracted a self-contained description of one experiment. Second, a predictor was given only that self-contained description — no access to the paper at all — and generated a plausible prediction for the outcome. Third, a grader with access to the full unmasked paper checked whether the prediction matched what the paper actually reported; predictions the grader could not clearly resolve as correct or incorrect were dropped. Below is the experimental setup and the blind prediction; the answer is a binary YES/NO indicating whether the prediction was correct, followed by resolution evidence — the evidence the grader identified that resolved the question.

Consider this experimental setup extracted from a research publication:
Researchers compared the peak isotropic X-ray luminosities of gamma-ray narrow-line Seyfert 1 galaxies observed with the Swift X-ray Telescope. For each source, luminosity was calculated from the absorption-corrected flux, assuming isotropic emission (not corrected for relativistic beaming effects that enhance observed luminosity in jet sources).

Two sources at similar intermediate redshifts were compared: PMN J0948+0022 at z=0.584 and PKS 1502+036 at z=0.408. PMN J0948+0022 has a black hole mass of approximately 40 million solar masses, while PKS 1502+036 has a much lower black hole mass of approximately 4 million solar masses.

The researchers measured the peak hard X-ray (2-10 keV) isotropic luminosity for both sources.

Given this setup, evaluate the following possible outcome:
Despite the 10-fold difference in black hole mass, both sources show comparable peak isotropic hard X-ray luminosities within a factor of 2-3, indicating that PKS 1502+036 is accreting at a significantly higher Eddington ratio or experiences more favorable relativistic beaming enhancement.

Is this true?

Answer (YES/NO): NO